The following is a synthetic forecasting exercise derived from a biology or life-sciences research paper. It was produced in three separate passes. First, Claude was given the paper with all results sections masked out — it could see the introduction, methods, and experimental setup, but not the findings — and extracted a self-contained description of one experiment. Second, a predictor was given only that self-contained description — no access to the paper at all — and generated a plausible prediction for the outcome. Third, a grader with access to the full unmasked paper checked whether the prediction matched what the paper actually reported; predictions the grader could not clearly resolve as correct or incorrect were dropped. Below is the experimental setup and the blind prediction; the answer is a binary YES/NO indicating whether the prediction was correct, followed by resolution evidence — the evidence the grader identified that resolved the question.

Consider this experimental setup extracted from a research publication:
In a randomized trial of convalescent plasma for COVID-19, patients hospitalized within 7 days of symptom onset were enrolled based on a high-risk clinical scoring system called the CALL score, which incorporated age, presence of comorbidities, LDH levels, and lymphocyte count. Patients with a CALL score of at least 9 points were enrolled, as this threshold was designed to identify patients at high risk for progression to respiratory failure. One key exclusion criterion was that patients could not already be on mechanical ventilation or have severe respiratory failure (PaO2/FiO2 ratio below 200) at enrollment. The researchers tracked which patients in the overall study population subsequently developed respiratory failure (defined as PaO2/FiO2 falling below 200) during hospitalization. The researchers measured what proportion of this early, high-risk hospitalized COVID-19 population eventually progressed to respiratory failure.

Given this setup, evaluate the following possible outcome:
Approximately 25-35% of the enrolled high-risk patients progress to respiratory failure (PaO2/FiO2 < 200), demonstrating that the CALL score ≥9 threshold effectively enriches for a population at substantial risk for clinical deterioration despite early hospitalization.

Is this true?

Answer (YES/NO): NO